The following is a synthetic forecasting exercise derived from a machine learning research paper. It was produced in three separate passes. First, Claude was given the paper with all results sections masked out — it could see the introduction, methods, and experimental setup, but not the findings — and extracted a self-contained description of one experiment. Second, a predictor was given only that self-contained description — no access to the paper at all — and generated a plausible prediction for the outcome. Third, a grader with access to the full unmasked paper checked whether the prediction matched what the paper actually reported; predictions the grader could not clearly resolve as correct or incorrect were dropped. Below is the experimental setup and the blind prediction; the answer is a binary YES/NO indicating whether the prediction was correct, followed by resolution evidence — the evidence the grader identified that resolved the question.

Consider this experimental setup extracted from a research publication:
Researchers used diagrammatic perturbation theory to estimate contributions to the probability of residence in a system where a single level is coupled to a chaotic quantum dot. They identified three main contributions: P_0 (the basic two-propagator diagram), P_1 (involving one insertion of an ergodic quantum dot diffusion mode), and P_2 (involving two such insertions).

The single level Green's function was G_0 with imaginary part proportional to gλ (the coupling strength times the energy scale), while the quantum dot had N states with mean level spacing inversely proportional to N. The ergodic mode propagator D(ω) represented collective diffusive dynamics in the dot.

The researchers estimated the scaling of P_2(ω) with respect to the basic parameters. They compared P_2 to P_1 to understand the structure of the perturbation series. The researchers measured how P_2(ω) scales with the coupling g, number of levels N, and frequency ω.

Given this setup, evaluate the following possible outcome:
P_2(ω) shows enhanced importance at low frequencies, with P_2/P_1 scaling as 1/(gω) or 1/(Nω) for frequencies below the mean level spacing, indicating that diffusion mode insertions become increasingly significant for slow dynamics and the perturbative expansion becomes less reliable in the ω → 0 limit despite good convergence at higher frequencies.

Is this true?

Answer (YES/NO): YES